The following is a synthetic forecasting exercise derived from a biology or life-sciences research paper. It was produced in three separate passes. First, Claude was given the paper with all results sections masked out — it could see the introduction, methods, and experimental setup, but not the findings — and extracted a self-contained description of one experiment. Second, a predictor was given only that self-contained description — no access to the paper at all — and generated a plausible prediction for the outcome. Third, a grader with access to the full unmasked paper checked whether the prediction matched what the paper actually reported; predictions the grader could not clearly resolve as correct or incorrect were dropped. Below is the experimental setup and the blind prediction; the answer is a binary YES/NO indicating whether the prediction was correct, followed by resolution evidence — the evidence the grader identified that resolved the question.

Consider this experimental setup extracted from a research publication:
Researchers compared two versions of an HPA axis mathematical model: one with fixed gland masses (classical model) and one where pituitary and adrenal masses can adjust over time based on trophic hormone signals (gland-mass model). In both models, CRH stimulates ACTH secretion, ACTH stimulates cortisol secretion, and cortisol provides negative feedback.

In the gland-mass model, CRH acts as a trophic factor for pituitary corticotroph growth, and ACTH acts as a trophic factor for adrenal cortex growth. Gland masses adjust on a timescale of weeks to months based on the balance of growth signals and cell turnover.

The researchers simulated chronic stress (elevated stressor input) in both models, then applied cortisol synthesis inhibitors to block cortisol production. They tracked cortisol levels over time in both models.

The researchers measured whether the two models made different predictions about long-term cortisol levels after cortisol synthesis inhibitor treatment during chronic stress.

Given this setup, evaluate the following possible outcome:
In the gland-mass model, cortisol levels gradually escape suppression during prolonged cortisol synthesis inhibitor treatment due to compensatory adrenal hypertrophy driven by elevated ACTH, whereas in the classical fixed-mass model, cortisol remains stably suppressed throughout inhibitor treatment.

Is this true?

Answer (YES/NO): YES